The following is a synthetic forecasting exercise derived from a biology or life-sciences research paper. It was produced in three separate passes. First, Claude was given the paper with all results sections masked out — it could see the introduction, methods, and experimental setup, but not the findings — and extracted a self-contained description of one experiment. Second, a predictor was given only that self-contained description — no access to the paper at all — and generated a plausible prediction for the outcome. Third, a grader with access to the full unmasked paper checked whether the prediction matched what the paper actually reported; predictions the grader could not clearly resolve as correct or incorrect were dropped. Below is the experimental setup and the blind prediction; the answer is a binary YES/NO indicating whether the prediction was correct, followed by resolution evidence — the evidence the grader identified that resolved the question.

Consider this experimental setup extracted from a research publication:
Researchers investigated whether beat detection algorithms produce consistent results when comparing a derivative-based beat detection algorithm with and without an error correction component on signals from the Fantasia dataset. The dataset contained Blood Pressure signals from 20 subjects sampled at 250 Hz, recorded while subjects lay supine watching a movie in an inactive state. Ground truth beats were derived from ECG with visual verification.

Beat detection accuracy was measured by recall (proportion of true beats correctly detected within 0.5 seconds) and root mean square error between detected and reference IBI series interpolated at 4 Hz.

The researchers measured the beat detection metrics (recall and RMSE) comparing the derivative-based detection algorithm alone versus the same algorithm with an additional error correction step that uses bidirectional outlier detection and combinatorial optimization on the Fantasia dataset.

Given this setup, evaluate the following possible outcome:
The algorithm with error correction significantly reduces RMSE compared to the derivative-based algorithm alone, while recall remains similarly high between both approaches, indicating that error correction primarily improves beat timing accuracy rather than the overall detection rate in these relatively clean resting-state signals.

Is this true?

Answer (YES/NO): NO